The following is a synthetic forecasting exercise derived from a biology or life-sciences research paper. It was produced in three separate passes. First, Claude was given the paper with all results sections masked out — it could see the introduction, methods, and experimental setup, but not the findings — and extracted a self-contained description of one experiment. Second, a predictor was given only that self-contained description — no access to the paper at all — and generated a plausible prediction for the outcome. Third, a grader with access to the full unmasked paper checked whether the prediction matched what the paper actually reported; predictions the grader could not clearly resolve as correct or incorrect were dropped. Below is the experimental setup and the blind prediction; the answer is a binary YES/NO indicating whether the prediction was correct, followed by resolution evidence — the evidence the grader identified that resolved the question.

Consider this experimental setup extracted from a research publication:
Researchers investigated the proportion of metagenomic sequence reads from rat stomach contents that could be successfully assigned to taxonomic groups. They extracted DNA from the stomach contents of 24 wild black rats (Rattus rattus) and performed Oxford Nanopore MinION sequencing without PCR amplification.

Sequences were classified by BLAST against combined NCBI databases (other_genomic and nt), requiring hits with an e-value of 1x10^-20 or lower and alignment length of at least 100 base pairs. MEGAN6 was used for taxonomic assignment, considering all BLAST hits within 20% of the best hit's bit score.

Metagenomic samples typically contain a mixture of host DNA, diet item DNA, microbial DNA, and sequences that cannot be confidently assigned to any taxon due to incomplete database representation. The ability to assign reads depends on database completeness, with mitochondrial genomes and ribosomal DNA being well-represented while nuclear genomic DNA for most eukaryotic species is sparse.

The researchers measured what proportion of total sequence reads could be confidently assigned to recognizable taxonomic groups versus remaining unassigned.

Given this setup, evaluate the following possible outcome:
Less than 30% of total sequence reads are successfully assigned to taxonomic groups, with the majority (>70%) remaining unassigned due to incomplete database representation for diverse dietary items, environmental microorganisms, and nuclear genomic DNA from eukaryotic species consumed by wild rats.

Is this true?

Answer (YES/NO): YES